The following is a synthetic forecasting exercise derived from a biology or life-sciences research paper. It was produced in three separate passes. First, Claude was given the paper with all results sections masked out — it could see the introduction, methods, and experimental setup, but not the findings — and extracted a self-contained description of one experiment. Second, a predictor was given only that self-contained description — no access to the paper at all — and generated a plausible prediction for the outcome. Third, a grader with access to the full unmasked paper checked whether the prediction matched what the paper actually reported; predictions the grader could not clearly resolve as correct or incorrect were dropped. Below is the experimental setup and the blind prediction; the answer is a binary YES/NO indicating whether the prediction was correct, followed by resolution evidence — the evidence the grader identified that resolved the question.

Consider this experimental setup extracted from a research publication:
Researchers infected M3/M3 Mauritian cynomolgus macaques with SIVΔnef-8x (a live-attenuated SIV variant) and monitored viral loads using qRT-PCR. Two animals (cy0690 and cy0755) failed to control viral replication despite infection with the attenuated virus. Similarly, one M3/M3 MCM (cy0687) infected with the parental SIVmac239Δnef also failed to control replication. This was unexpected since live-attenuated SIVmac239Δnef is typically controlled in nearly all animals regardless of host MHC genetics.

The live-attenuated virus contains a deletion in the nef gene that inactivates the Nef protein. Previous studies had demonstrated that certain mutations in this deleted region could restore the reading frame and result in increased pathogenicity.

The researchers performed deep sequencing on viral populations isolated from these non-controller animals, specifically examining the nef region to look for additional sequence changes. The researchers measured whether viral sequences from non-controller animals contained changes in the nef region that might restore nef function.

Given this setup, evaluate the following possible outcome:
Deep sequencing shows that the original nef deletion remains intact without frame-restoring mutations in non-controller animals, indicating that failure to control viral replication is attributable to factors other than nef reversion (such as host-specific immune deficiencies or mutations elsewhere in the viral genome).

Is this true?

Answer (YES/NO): NO